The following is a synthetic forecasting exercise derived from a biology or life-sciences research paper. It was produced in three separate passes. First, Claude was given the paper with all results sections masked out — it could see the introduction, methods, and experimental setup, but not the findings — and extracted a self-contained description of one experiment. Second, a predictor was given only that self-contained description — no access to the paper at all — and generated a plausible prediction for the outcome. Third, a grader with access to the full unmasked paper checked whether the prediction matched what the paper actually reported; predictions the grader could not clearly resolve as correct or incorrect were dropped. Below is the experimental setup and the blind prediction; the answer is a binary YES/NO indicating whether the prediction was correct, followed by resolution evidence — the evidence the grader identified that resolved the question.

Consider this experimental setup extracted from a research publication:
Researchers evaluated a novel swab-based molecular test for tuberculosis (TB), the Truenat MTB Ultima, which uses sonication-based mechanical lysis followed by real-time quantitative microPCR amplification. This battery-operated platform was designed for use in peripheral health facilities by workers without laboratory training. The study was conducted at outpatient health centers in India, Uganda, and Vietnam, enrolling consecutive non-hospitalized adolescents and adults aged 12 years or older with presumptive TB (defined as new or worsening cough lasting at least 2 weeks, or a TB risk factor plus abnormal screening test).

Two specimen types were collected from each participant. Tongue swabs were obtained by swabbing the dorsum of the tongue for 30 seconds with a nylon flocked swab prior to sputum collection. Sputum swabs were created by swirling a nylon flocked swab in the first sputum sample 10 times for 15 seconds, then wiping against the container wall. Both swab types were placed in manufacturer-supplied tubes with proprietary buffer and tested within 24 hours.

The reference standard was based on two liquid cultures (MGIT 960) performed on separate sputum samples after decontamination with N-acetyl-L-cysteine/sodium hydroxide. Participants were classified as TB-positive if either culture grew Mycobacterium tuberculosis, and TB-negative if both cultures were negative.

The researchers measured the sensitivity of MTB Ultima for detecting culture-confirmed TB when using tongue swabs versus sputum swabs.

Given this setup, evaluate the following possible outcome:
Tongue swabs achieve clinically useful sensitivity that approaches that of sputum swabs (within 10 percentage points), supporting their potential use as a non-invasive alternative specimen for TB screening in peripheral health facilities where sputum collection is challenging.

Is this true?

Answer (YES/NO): NO